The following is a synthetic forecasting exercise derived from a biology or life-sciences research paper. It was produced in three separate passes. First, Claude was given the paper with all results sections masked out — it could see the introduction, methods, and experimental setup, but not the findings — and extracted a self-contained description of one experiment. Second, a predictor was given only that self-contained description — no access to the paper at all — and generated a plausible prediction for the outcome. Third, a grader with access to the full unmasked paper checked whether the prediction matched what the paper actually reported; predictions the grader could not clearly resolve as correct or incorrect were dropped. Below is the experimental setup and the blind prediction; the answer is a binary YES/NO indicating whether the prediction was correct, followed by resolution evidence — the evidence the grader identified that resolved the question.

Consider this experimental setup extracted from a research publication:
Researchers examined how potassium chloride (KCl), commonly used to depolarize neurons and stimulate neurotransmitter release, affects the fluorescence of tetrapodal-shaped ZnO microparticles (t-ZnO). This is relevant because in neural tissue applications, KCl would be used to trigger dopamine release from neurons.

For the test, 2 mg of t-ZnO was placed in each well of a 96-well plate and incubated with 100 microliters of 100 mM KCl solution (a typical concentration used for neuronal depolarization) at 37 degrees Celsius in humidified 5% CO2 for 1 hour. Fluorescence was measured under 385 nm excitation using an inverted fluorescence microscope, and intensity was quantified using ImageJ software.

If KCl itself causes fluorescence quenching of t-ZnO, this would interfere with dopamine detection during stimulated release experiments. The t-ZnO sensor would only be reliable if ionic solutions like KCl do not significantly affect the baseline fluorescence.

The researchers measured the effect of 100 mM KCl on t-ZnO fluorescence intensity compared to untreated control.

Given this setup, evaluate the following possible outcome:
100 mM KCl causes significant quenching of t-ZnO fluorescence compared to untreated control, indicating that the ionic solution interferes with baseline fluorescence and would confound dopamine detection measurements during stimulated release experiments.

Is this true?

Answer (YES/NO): NO